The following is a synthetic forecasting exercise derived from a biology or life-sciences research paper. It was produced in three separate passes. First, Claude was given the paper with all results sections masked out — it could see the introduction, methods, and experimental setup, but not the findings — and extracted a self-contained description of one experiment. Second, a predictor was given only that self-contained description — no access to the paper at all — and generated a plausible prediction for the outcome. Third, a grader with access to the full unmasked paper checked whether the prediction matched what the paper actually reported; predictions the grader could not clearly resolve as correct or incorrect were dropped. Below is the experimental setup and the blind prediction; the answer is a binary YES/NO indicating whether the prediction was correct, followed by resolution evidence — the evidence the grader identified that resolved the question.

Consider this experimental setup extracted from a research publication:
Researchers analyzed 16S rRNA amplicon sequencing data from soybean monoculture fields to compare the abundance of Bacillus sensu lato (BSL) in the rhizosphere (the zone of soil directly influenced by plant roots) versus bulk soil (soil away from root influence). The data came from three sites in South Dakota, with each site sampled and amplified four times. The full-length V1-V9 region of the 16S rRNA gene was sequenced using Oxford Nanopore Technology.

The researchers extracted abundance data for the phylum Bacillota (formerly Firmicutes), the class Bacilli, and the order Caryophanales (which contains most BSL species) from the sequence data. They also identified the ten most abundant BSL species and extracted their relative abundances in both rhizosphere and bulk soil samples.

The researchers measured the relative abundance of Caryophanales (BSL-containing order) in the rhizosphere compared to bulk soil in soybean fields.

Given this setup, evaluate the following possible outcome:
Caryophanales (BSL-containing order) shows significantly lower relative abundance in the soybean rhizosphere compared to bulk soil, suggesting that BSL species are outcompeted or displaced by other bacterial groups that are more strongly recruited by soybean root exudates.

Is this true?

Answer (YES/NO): YES